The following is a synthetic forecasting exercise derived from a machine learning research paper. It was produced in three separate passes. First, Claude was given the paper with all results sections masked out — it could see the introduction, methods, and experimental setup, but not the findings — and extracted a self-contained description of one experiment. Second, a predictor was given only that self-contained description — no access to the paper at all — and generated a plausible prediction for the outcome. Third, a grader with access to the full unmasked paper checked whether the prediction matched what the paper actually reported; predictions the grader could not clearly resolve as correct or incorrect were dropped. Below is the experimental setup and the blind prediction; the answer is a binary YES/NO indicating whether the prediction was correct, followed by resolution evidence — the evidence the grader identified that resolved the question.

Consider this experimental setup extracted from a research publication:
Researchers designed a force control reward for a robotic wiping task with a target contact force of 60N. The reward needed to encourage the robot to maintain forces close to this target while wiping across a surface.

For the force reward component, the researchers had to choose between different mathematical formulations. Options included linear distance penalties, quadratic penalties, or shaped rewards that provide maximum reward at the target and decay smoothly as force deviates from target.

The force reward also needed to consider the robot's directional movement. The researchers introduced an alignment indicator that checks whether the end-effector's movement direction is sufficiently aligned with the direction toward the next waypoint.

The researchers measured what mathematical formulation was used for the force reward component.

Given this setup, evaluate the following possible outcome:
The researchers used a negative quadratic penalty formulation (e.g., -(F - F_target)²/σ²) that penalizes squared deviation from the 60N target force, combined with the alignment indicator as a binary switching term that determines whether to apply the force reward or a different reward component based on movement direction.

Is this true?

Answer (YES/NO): NO